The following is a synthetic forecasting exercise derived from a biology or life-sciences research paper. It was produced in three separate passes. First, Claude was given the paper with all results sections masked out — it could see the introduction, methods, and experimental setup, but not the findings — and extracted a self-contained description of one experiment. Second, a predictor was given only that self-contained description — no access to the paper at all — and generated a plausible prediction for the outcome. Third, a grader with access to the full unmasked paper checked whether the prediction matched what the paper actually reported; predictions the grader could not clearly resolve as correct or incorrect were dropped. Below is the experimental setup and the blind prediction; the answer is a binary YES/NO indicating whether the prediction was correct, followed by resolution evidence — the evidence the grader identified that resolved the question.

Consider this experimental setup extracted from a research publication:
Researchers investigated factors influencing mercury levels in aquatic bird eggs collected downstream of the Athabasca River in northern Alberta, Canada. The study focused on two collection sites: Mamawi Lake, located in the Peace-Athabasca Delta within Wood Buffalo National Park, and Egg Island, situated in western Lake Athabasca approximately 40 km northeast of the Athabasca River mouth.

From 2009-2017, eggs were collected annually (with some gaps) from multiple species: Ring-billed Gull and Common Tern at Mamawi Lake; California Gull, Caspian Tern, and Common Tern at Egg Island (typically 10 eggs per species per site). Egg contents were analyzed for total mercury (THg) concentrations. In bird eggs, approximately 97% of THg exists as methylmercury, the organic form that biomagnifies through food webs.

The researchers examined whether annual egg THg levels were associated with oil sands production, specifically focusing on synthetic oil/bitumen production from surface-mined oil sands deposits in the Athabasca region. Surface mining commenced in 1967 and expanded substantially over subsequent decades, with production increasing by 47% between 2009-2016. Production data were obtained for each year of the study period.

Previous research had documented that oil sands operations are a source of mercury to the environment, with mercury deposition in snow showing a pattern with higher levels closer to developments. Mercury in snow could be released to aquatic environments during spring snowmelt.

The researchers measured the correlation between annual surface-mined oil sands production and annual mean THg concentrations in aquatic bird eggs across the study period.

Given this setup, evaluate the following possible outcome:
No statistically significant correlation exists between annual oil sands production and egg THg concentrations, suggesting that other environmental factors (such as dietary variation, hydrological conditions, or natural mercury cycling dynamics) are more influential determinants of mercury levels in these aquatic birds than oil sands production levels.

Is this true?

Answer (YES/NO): YES